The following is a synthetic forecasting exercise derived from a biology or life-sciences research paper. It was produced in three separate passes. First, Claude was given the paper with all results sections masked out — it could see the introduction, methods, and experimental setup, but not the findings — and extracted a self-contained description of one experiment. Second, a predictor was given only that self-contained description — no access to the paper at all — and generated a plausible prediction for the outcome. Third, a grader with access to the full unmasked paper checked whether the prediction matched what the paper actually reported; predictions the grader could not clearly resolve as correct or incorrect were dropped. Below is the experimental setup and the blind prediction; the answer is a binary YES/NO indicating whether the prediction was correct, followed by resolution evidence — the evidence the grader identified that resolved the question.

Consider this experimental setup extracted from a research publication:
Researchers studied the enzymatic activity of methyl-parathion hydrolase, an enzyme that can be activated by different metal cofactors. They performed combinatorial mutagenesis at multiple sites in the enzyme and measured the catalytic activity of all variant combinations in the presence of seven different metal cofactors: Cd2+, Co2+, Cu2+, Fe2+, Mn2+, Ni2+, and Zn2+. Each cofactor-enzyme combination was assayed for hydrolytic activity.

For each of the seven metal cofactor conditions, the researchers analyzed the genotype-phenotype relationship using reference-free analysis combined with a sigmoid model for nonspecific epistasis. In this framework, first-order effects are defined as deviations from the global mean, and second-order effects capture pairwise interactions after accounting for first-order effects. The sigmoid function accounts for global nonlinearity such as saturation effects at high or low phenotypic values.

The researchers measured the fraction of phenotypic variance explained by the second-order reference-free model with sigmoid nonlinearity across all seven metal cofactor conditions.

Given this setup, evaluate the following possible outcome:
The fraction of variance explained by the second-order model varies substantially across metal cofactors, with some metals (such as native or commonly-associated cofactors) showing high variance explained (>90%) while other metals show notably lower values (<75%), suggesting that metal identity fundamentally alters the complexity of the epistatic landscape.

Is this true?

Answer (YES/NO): NO